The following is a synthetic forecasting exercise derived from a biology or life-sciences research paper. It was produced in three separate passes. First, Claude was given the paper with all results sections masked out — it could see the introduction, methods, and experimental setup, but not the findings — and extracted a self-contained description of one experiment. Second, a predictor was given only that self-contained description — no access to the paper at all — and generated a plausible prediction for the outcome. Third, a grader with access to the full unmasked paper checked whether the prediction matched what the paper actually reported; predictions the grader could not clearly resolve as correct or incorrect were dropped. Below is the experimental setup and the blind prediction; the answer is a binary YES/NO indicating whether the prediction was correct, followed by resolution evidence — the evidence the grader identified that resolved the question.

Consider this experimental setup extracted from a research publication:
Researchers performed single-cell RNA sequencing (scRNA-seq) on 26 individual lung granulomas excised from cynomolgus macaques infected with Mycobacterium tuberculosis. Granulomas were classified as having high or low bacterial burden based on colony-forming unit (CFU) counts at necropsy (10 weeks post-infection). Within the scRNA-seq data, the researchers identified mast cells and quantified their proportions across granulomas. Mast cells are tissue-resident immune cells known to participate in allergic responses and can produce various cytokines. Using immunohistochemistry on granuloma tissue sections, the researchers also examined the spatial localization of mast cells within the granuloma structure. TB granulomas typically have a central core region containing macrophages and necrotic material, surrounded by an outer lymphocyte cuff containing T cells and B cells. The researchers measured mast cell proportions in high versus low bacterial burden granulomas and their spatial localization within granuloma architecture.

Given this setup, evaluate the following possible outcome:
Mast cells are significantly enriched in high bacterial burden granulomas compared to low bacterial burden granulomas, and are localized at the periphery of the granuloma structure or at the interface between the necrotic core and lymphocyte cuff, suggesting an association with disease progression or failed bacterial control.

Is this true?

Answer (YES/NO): YES